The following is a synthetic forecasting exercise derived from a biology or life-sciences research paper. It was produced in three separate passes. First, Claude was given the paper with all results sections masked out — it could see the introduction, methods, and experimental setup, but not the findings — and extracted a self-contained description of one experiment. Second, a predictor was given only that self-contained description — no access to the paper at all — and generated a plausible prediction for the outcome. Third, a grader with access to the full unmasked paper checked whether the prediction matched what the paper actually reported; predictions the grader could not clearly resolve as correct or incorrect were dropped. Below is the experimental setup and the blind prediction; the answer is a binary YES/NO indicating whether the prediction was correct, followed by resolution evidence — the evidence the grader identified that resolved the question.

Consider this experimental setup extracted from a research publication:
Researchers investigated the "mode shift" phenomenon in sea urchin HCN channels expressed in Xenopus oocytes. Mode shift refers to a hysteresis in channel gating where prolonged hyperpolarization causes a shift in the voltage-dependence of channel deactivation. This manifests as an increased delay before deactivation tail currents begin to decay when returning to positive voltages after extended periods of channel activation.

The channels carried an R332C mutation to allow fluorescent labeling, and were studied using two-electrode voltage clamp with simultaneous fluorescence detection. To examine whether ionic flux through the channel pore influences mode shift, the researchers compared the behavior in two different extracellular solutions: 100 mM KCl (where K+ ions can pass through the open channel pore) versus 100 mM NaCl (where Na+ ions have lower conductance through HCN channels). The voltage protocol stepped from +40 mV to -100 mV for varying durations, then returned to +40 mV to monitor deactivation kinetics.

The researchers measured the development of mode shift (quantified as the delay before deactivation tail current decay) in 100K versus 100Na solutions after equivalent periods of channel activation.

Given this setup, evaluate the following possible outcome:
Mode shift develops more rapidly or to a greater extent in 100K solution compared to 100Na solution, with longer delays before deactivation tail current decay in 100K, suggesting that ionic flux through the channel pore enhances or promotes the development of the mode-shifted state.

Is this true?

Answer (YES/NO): NO